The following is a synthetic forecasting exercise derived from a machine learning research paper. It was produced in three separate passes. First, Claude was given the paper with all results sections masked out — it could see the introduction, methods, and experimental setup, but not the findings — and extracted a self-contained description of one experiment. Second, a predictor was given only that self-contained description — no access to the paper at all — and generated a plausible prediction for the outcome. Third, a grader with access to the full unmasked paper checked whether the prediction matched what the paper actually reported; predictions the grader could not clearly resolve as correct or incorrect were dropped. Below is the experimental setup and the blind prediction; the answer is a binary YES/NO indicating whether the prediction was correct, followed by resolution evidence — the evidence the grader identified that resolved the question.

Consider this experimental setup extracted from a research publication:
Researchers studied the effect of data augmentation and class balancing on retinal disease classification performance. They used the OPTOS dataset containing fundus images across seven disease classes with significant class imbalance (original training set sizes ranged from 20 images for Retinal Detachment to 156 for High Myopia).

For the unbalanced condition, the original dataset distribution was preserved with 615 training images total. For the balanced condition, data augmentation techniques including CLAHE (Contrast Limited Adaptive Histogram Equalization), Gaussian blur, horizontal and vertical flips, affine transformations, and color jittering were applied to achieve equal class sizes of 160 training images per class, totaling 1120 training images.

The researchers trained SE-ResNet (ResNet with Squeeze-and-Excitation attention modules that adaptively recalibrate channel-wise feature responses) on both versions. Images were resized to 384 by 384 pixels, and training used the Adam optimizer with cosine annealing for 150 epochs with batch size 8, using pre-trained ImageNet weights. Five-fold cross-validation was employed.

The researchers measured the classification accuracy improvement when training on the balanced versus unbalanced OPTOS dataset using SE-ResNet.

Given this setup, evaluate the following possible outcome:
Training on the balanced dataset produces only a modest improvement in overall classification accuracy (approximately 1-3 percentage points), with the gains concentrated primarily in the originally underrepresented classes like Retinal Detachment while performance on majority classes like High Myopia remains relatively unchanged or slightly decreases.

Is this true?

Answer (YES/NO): NO